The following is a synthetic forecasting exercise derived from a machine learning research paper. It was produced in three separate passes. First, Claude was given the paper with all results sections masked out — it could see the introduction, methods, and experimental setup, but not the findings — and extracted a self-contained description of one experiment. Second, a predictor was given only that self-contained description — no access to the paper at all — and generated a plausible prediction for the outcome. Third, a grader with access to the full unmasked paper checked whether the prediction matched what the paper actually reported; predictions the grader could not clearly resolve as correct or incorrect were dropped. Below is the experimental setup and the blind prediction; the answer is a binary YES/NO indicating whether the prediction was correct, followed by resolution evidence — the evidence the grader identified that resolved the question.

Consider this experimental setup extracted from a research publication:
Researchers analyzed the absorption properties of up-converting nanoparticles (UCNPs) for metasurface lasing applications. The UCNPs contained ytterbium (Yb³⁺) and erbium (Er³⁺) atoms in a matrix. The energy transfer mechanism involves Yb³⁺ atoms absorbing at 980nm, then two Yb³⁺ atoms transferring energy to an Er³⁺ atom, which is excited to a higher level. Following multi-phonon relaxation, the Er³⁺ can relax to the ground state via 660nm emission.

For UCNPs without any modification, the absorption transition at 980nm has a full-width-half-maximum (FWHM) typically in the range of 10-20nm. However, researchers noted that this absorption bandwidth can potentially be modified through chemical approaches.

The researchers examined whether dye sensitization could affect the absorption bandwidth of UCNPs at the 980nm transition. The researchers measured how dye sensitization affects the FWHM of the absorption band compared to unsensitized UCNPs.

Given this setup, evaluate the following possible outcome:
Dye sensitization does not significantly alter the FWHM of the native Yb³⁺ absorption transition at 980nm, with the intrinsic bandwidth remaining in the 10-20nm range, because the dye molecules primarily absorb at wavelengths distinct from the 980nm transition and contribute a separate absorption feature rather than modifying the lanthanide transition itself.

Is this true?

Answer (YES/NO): NO